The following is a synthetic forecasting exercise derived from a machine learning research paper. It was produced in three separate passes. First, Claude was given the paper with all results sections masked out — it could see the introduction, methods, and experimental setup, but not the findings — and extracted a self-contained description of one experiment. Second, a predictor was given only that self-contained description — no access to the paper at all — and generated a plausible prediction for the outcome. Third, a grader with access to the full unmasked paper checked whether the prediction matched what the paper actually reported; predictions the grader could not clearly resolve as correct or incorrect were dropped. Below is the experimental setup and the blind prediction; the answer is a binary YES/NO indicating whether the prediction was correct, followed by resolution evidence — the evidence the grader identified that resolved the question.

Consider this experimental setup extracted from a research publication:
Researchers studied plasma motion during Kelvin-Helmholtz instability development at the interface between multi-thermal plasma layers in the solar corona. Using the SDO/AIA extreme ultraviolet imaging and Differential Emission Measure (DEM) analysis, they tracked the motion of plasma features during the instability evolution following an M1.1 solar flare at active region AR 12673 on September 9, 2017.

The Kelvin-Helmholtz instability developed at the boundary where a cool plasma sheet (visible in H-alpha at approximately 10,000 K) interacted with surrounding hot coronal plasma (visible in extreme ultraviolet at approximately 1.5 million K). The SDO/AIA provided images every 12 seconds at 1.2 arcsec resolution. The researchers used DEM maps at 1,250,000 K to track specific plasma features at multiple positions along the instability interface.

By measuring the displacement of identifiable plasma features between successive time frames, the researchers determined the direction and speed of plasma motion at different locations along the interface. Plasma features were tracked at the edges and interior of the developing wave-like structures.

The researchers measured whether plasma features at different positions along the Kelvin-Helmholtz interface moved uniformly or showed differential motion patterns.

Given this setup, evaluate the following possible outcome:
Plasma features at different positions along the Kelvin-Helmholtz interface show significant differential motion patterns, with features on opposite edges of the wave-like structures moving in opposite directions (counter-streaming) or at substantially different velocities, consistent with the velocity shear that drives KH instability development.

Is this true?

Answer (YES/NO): YES